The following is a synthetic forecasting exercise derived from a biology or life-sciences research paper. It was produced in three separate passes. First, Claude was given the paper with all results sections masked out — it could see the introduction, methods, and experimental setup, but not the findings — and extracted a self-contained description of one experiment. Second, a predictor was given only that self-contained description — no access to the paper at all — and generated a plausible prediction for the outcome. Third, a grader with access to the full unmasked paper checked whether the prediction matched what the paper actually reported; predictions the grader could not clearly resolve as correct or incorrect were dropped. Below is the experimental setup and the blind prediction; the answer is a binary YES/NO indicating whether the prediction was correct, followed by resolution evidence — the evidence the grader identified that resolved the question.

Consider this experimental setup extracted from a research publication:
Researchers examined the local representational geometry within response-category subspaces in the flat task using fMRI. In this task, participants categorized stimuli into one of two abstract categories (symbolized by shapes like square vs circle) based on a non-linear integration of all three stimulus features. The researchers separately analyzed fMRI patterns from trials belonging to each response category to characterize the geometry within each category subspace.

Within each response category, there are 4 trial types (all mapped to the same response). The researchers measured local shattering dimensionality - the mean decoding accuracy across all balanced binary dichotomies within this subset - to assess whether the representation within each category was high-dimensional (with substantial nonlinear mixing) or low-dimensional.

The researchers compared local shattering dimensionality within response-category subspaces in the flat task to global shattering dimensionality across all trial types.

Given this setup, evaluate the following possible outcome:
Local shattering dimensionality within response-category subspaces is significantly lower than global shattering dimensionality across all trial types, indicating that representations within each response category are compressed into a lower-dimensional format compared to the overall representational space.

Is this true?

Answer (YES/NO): NO